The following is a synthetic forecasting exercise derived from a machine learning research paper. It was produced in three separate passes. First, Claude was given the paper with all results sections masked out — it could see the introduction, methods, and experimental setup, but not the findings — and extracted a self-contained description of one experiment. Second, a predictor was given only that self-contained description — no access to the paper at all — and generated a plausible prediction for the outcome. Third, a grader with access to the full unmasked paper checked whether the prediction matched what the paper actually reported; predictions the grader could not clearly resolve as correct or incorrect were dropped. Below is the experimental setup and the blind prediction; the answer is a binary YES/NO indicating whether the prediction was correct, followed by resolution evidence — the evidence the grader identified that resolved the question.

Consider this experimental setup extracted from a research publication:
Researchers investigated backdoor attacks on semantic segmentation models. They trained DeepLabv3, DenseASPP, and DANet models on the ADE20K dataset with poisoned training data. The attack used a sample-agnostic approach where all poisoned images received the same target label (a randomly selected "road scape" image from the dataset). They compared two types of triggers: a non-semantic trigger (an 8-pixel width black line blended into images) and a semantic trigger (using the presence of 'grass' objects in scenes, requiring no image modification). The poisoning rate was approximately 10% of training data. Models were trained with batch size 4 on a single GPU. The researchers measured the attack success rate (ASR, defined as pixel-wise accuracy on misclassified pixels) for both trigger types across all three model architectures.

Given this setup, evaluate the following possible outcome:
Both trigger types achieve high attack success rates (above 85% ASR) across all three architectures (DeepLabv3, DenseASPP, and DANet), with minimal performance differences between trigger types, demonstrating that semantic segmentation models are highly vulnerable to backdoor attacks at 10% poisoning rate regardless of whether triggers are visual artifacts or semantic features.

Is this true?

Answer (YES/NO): NO